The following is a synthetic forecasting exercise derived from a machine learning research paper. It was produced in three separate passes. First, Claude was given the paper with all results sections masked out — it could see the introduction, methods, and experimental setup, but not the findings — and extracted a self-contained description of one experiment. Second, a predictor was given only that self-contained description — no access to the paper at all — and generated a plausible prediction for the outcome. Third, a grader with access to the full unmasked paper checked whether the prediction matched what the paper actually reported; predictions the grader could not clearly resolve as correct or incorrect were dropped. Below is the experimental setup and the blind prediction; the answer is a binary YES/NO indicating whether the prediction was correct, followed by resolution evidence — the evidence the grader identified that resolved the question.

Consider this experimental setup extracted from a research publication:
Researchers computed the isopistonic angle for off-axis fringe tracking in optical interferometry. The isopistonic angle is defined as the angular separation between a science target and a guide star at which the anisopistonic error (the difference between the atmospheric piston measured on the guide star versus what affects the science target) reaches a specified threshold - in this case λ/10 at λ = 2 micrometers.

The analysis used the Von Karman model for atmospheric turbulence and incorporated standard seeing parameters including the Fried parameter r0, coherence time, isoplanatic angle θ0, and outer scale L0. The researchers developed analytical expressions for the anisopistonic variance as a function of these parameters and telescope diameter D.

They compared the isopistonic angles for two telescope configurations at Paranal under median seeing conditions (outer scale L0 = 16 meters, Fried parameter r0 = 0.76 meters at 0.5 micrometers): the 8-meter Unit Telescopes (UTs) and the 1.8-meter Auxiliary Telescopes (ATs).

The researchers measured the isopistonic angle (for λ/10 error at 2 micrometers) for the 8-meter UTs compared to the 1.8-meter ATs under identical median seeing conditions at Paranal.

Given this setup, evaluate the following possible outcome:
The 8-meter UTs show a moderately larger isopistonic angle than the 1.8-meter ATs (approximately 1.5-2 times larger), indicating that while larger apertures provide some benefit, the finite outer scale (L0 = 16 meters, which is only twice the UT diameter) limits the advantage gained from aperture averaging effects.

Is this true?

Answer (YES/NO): NO